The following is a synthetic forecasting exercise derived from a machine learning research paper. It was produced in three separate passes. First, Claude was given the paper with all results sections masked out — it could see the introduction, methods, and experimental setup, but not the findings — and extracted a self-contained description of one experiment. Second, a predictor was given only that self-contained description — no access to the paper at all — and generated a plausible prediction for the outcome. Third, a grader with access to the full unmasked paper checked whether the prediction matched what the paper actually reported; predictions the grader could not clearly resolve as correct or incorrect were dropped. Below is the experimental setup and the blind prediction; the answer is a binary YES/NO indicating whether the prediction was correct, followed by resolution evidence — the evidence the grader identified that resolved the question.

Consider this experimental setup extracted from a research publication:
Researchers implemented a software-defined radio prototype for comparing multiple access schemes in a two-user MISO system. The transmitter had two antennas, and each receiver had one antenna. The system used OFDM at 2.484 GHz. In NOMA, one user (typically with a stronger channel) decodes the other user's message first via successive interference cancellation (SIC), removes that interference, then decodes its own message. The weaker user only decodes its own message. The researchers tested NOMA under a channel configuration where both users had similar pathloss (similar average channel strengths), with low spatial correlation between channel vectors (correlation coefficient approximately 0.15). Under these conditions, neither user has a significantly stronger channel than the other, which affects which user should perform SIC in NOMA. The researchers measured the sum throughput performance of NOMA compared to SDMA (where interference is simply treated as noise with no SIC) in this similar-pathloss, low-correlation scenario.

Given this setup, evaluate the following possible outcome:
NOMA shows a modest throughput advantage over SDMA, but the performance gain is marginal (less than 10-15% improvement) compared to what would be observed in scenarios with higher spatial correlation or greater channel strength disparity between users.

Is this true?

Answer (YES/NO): NO